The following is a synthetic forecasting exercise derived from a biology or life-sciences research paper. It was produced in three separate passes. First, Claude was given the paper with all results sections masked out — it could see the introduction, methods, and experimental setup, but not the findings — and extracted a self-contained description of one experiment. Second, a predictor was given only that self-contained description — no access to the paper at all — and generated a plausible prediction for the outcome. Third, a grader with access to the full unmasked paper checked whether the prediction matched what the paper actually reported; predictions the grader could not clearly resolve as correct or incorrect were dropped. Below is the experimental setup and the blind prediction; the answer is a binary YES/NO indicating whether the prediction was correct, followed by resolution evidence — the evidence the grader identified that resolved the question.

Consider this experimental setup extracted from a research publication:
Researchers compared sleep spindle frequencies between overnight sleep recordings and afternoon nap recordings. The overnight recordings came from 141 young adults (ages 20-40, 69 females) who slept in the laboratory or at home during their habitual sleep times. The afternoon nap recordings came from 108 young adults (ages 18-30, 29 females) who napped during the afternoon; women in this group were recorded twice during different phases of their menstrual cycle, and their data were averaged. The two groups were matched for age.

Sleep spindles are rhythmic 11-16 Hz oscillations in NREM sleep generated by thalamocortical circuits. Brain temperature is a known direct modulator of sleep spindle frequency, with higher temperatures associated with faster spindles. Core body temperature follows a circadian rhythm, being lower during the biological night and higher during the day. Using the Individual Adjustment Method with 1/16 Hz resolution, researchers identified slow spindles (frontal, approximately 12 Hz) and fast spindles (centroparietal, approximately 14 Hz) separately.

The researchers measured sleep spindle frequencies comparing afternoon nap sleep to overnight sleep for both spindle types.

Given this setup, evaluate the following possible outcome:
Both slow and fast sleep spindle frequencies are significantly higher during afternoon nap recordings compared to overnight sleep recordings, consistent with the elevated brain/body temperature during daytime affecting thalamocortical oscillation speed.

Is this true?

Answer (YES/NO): YES